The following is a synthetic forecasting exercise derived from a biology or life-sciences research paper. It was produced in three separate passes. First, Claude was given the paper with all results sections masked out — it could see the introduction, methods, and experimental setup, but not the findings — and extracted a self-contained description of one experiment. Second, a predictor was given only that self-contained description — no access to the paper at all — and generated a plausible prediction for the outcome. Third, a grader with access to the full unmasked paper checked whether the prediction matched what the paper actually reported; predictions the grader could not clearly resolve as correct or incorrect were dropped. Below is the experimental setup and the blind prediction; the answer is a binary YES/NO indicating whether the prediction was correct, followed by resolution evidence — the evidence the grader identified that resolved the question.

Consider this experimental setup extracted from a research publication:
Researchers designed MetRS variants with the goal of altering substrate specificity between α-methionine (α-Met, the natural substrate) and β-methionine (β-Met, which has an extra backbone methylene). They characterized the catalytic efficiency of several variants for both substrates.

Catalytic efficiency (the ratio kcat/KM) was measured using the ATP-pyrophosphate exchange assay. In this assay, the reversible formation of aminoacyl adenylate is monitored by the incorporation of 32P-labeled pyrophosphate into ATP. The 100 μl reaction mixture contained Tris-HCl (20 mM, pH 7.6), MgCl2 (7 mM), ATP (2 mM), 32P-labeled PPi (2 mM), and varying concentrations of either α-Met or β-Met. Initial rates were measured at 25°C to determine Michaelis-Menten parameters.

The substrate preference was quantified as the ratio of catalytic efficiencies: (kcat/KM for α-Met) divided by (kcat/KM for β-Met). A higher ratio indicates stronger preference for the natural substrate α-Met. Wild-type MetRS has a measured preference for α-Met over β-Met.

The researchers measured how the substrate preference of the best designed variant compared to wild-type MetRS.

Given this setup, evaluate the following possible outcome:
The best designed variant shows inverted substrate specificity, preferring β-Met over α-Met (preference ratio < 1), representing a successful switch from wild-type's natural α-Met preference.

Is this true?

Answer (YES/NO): NO